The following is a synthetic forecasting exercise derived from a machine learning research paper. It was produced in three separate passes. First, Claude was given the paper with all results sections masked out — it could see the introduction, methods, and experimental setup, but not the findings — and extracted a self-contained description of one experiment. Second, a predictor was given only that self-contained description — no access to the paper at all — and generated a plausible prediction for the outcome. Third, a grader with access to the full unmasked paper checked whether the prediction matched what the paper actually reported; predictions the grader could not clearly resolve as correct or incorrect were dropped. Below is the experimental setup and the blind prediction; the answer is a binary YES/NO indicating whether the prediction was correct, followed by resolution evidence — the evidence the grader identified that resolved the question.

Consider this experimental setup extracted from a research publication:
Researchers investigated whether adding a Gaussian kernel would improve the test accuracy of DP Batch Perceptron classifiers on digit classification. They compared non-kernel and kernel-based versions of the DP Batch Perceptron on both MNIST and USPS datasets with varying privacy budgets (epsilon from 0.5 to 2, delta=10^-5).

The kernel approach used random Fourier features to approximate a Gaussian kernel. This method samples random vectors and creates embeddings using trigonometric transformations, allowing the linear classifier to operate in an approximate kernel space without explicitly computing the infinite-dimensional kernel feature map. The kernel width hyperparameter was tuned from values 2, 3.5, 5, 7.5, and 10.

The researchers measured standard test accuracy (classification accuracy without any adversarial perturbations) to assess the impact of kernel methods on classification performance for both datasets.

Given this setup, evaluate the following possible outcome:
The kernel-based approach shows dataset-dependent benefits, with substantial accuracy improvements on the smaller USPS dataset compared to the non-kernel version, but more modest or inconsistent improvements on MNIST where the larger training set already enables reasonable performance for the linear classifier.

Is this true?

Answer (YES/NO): NO